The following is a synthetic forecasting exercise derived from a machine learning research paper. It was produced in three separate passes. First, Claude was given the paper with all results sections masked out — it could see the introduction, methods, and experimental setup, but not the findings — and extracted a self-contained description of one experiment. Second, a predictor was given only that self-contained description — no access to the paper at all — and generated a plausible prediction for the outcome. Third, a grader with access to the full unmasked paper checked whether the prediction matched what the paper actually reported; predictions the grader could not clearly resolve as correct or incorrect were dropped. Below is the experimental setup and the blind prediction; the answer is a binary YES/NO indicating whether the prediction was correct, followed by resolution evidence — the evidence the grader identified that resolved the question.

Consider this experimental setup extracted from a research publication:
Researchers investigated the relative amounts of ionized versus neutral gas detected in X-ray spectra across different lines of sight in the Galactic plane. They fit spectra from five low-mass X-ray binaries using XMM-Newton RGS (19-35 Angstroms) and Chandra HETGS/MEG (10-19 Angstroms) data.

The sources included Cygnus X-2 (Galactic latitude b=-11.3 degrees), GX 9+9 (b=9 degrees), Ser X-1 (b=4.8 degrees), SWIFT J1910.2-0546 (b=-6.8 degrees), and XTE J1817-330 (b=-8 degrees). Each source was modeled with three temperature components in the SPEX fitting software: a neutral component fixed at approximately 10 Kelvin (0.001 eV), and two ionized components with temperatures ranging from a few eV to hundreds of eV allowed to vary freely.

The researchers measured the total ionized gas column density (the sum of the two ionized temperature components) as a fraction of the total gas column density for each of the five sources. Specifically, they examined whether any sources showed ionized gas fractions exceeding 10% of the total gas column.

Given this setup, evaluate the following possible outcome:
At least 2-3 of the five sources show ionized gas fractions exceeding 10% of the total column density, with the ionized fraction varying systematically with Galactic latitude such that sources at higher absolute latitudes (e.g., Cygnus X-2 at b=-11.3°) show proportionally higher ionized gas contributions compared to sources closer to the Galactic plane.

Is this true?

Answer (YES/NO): NO